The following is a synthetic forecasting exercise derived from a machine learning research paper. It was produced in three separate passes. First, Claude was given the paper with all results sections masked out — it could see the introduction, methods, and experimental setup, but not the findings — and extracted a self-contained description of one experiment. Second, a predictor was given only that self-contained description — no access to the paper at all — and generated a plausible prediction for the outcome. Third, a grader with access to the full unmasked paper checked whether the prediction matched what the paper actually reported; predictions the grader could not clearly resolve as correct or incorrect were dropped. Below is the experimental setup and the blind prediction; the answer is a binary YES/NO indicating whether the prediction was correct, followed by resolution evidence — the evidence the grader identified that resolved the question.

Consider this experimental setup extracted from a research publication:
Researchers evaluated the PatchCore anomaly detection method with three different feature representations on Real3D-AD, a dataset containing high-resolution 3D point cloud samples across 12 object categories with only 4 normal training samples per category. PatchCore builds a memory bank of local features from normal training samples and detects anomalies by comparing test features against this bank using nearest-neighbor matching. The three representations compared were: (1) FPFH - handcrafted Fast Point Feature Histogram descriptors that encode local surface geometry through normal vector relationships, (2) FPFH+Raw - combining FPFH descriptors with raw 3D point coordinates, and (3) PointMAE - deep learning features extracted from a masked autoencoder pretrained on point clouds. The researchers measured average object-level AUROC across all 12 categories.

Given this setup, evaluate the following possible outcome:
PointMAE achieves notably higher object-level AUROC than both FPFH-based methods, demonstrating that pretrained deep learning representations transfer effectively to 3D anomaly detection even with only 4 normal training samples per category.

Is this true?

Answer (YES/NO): NO